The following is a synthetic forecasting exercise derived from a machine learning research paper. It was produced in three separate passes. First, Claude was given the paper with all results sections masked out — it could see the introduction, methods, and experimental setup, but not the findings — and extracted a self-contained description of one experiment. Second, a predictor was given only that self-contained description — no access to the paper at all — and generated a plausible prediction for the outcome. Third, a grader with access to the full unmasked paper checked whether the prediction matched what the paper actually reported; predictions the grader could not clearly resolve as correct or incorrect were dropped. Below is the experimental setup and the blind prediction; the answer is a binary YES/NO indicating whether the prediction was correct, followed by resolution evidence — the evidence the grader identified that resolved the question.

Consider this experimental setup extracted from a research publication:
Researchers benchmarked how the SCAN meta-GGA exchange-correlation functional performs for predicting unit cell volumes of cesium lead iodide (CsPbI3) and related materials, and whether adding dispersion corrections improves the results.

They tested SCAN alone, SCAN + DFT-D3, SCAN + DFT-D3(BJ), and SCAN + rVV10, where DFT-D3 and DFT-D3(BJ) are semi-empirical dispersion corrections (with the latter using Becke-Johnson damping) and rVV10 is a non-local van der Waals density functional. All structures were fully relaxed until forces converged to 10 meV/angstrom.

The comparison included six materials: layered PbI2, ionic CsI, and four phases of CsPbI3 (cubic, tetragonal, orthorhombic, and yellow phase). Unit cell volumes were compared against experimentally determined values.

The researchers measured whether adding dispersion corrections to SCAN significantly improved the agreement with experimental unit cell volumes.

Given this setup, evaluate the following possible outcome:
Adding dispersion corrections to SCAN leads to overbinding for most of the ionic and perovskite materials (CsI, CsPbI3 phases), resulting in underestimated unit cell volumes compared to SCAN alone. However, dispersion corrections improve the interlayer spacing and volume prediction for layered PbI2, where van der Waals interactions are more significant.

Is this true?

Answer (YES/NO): NO